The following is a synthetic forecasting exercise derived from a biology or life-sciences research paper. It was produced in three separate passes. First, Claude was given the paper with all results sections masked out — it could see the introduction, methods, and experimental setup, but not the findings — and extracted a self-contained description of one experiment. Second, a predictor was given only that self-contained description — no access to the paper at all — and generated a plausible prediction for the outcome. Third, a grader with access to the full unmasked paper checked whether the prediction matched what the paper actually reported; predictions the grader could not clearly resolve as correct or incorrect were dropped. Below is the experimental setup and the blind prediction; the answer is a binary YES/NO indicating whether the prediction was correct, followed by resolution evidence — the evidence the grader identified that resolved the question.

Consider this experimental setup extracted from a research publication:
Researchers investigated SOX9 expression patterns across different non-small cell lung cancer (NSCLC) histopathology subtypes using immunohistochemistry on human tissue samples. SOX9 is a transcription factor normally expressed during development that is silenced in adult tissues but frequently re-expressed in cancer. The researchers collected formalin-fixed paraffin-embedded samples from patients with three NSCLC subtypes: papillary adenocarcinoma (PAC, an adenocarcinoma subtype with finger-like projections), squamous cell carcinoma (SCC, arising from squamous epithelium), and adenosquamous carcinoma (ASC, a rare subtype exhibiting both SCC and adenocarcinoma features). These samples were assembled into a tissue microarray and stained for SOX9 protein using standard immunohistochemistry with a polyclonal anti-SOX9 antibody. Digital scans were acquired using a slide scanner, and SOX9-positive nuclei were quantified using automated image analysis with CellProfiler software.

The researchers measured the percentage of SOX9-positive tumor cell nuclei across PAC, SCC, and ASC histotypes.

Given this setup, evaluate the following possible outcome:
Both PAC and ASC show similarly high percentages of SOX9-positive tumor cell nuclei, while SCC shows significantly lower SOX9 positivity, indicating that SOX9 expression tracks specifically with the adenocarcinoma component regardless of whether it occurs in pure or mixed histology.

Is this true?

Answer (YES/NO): NO